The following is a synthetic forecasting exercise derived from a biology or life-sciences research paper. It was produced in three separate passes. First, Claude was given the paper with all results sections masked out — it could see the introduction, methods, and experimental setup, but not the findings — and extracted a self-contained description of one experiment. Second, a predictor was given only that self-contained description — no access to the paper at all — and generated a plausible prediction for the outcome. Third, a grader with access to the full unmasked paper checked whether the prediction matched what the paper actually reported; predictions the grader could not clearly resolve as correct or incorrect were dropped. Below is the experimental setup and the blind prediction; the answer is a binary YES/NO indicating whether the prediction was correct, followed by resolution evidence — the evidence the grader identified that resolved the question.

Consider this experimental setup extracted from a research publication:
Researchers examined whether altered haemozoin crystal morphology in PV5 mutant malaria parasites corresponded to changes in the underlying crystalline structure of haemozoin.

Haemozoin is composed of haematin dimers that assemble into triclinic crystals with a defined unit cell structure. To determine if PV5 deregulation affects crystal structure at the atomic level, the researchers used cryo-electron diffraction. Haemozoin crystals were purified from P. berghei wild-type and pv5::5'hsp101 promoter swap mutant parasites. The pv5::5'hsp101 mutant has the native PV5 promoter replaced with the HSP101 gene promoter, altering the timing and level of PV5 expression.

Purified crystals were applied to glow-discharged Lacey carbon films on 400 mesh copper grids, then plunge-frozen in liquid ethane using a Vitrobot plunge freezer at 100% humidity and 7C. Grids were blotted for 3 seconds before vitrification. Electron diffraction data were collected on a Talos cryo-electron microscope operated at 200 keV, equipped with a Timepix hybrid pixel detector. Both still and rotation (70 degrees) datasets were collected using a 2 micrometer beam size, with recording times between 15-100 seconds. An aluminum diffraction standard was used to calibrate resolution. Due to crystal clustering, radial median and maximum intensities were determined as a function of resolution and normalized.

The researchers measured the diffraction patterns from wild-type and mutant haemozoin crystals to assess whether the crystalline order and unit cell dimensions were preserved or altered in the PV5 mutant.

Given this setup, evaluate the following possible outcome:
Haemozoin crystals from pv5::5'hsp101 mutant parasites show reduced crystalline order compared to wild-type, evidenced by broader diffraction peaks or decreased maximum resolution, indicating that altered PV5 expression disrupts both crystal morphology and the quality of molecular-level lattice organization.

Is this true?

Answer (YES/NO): NO